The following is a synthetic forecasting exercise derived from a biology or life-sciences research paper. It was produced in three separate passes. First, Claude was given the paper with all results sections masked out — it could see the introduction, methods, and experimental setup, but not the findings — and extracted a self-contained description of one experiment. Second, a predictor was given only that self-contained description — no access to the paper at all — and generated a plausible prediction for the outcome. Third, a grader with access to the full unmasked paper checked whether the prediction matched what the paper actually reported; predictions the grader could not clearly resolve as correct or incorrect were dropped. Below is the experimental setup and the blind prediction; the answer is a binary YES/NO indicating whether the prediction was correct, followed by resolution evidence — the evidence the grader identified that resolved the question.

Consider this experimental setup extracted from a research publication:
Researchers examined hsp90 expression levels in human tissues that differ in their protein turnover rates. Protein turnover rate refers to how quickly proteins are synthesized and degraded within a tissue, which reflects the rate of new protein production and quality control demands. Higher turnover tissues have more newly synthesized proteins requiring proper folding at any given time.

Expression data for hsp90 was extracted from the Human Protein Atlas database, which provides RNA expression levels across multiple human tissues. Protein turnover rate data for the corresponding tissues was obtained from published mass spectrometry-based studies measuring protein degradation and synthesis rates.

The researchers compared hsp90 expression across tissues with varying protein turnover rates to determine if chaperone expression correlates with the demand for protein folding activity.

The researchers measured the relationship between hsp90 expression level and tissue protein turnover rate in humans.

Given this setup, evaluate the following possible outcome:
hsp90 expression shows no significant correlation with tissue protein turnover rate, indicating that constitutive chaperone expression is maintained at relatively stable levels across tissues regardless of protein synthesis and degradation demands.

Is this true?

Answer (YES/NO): NO